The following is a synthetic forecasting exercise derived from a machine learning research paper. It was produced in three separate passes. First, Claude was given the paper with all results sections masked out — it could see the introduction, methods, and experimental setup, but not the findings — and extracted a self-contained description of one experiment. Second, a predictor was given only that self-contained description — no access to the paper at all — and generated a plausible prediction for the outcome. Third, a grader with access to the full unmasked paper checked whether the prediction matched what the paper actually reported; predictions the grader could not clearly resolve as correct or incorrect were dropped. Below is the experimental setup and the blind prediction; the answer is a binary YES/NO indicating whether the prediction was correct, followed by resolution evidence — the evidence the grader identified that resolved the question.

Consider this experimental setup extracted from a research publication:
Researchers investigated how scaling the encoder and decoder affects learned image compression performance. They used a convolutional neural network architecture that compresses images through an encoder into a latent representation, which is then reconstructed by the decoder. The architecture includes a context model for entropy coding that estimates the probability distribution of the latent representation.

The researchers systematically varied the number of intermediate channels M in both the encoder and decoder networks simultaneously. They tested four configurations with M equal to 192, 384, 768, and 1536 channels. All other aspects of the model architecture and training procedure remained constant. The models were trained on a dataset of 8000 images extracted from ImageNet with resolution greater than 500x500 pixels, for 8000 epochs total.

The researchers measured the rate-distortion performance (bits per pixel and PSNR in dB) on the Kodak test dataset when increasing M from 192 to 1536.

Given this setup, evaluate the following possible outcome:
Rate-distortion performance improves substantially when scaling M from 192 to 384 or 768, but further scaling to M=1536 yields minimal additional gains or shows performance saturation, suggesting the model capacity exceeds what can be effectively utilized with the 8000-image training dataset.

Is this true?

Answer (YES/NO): NO